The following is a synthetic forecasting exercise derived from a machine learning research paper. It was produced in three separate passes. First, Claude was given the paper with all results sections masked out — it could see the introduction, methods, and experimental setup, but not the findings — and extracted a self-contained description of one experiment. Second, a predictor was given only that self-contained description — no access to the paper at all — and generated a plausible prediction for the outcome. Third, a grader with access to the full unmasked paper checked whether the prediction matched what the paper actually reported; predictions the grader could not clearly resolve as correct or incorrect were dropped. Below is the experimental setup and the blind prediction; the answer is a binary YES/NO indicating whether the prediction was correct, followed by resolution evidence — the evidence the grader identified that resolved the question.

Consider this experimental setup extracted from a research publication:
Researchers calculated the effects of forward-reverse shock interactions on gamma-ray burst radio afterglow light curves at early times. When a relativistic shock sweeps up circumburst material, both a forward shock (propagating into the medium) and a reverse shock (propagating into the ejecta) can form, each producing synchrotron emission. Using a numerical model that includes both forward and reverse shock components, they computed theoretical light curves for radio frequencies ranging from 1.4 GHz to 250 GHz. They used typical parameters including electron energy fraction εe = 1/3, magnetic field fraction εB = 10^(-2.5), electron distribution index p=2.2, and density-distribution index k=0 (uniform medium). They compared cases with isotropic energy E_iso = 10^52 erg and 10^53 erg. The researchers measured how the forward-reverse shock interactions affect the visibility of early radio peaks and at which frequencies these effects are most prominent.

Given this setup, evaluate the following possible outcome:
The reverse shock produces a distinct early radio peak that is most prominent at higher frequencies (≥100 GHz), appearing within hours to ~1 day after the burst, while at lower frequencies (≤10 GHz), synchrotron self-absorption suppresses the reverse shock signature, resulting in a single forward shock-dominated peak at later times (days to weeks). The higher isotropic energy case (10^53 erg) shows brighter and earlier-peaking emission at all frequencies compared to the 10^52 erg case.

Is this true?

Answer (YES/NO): NO